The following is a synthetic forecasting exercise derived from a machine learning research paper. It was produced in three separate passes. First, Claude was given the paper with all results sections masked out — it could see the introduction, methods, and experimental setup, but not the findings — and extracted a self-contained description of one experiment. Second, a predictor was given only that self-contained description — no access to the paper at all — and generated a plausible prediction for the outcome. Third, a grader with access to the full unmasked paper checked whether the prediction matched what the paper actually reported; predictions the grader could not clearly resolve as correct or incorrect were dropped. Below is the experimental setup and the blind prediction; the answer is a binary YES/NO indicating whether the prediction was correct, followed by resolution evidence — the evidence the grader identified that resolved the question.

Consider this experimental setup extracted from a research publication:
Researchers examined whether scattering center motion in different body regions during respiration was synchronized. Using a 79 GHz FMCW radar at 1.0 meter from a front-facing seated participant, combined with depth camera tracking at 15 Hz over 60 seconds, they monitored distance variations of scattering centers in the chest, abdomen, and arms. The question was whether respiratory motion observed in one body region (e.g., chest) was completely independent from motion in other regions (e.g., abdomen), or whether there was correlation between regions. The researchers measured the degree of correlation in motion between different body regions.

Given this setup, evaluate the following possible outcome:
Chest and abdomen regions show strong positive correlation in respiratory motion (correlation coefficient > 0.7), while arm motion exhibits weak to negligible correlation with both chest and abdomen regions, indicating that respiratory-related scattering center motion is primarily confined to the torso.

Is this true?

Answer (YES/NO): NO